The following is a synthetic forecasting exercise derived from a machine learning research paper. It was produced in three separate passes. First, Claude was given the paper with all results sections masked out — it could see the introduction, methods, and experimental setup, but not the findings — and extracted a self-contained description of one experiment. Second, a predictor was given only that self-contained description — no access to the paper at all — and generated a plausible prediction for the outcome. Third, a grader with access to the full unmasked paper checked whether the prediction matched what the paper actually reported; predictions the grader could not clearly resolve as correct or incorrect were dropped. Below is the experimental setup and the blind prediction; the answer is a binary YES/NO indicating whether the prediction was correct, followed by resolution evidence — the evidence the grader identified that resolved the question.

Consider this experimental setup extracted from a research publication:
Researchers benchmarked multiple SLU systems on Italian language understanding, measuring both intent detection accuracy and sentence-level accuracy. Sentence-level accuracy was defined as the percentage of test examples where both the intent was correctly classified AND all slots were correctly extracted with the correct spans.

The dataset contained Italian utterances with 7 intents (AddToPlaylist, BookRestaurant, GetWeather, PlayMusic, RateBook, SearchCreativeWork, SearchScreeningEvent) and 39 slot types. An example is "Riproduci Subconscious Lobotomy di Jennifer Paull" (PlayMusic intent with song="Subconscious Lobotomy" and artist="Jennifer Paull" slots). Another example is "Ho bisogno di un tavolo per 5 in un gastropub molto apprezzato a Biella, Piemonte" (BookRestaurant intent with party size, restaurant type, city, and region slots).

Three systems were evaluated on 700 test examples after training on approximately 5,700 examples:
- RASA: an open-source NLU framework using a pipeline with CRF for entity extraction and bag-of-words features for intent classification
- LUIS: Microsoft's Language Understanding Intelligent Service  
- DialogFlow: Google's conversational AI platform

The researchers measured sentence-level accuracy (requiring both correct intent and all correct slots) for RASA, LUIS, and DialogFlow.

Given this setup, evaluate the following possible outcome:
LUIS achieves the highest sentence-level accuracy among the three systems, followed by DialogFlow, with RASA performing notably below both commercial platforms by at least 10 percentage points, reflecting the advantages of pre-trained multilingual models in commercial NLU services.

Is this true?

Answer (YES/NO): NO